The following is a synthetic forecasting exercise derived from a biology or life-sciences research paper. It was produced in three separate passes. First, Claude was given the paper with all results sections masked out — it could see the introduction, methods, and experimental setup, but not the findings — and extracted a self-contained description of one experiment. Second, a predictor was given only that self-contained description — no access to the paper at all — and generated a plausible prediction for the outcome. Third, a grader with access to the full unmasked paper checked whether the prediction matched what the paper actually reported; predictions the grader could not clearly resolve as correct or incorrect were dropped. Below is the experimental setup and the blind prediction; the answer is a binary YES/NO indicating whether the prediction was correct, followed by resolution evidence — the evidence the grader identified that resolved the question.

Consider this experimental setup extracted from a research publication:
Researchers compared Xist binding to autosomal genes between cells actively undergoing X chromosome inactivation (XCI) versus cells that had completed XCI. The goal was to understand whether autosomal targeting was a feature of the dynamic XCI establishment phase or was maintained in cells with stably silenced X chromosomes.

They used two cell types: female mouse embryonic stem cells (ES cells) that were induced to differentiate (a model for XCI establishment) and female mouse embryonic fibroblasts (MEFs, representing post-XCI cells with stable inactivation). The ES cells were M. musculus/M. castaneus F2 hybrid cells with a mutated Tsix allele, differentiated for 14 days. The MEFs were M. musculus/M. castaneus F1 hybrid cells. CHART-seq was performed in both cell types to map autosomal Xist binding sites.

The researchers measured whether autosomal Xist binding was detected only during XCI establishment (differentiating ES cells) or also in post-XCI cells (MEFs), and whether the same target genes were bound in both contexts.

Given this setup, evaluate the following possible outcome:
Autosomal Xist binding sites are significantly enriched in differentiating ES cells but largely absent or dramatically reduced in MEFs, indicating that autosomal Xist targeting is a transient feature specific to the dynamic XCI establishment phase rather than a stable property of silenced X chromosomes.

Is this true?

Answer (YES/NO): NO